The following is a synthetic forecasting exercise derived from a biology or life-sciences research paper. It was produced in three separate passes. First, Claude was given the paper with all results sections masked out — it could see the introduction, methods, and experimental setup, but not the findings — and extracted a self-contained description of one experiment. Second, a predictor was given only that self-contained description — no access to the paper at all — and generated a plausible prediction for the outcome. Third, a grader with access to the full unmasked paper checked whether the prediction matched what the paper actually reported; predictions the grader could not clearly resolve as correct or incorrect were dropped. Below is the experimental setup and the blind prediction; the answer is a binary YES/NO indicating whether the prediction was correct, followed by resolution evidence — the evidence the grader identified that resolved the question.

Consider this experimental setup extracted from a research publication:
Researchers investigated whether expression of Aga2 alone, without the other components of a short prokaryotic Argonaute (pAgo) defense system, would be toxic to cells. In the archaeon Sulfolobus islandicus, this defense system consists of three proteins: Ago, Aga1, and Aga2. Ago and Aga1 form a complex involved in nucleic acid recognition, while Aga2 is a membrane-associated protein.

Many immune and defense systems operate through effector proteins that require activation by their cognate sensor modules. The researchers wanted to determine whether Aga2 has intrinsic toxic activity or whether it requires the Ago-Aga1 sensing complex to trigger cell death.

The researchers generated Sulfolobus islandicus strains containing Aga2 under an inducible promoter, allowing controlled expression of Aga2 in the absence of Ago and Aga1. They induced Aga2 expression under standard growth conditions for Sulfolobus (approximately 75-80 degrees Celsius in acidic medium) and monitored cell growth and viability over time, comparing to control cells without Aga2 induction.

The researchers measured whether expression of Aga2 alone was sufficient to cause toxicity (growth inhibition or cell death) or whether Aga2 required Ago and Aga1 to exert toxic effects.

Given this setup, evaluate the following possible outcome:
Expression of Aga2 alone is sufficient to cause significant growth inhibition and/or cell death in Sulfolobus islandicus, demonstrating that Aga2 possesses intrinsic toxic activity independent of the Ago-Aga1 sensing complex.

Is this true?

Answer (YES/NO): YES